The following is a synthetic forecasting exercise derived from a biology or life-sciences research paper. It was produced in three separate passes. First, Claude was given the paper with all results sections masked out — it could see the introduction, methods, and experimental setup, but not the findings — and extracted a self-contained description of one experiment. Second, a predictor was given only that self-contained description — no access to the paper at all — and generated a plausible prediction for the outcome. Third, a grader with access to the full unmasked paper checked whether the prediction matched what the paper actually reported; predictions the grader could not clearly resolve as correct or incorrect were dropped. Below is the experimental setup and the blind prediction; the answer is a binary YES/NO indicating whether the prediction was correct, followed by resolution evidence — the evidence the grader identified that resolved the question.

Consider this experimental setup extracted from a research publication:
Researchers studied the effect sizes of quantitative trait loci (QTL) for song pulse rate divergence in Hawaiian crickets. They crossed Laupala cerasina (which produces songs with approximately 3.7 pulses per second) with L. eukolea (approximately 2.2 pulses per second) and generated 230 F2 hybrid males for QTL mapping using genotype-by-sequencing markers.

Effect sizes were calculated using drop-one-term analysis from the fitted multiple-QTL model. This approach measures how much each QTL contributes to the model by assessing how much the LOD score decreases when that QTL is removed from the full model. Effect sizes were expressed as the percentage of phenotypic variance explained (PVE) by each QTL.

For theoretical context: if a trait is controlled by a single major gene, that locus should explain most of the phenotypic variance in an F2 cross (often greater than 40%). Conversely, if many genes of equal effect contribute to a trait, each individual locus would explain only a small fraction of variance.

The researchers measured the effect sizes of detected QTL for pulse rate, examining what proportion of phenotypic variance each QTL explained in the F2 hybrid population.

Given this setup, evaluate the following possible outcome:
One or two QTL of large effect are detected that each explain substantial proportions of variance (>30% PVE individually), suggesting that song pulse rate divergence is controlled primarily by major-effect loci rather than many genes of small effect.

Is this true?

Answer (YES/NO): NO